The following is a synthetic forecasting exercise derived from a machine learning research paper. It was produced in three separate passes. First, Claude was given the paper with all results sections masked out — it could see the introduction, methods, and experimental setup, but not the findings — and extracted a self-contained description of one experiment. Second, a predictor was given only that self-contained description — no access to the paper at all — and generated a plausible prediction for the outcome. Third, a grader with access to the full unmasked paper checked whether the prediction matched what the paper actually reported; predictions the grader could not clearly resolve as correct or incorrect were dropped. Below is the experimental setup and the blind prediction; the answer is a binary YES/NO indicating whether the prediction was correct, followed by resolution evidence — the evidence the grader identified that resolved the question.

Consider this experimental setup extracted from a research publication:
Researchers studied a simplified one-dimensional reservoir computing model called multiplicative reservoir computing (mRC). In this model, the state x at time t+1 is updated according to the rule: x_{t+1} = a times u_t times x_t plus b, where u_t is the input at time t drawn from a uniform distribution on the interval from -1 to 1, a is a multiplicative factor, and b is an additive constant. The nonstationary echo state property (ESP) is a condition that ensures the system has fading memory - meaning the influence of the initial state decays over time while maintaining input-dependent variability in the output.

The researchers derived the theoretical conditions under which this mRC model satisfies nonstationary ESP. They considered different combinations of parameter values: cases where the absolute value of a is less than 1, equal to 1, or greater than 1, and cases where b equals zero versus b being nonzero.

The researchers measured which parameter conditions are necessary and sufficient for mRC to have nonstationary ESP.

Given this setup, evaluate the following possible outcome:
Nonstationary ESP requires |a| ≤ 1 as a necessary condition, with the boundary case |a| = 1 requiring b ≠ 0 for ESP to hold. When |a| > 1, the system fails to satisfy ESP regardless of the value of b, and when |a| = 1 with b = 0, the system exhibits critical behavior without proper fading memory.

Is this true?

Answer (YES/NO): NO